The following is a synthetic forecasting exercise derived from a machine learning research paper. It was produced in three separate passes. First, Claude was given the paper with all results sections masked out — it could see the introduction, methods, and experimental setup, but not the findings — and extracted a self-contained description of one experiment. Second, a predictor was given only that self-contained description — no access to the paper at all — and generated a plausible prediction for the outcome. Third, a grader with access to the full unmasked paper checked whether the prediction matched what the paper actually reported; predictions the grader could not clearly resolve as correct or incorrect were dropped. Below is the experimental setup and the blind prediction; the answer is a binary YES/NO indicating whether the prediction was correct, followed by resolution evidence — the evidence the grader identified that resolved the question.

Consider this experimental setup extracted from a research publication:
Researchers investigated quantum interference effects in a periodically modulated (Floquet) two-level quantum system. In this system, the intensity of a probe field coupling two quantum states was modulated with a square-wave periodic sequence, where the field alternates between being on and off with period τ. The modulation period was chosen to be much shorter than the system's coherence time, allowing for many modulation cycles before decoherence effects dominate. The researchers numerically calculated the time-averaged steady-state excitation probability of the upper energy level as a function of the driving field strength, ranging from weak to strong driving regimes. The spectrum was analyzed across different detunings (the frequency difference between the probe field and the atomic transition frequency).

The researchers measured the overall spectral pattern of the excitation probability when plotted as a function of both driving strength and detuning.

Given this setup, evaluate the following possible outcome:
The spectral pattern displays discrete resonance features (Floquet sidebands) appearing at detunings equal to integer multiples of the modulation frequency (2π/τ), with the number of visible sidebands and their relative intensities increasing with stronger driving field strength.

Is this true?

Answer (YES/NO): NO